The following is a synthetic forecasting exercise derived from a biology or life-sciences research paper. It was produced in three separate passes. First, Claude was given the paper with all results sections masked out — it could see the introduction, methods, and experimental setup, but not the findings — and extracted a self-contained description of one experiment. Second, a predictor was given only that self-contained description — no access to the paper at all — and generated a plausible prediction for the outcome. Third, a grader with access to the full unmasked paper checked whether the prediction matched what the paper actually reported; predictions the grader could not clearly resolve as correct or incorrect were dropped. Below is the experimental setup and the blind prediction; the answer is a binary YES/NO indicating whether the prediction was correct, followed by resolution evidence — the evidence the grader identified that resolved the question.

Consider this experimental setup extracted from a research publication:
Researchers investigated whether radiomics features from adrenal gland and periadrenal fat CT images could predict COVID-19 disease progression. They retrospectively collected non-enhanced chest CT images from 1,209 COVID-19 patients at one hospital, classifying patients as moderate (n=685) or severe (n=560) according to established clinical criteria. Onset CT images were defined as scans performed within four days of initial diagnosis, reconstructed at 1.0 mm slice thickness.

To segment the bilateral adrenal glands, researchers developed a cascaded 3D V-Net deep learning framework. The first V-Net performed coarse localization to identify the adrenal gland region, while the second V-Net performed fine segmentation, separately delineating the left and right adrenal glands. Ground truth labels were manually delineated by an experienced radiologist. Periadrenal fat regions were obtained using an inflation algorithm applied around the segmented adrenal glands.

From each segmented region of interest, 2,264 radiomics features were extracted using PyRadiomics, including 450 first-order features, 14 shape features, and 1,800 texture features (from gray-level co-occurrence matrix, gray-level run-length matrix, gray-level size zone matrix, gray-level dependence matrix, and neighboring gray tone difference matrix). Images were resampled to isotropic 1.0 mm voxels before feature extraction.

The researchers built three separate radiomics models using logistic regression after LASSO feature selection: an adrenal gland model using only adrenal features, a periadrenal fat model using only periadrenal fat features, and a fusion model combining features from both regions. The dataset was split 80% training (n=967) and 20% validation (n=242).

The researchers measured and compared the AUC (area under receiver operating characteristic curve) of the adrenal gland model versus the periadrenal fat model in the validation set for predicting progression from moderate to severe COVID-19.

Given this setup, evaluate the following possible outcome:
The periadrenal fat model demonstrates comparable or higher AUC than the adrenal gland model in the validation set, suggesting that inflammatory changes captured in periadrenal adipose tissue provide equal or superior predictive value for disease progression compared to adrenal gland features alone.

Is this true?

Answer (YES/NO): YES